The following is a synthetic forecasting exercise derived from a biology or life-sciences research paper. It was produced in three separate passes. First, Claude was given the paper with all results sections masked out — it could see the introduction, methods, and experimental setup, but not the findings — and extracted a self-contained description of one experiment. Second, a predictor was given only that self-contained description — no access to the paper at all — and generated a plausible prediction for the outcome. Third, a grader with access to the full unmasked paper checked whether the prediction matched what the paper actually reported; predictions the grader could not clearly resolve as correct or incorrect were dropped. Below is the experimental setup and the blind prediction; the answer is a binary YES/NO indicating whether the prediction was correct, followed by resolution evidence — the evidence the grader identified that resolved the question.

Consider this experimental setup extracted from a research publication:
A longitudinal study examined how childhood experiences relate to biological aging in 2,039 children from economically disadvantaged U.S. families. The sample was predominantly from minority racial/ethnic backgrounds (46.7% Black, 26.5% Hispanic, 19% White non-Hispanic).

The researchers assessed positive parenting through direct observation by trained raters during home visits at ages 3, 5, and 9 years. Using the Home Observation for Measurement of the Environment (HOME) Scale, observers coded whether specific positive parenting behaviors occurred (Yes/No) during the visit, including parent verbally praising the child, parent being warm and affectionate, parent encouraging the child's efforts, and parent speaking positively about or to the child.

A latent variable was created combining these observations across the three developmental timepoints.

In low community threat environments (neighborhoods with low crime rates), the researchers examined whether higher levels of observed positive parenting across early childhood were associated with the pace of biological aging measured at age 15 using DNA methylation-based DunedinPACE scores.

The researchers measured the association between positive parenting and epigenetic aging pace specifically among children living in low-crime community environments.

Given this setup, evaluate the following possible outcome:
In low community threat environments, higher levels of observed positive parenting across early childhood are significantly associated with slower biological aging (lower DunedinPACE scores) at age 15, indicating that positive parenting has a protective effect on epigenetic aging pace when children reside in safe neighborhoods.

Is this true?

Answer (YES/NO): YES